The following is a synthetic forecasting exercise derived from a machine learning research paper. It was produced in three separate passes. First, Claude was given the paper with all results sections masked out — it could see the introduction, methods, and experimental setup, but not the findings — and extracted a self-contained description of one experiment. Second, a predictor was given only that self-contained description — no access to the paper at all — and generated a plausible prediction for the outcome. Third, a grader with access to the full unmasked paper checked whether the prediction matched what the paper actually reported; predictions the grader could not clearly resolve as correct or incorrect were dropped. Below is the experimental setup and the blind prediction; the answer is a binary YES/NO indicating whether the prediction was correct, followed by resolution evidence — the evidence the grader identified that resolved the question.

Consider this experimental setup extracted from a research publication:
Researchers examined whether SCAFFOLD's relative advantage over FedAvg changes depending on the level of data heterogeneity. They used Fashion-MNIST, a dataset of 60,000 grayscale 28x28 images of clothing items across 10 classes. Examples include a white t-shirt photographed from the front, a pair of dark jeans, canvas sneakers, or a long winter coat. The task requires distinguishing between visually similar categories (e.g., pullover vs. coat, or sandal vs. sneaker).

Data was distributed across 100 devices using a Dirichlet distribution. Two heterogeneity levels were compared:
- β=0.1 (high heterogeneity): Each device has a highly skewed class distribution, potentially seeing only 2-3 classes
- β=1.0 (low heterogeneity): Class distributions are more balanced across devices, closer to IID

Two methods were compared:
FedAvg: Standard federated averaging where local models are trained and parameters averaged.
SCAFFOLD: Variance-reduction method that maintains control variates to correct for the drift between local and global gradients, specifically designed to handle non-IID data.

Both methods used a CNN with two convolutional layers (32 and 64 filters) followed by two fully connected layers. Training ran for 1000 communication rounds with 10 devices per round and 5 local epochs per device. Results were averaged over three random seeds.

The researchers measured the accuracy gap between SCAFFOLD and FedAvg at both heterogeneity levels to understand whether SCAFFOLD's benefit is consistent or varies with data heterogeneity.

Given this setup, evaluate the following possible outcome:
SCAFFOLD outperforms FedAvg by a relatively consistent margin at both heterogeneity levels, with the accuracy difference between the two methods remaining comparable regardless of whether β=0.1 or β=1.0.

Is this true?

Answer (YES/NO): NO